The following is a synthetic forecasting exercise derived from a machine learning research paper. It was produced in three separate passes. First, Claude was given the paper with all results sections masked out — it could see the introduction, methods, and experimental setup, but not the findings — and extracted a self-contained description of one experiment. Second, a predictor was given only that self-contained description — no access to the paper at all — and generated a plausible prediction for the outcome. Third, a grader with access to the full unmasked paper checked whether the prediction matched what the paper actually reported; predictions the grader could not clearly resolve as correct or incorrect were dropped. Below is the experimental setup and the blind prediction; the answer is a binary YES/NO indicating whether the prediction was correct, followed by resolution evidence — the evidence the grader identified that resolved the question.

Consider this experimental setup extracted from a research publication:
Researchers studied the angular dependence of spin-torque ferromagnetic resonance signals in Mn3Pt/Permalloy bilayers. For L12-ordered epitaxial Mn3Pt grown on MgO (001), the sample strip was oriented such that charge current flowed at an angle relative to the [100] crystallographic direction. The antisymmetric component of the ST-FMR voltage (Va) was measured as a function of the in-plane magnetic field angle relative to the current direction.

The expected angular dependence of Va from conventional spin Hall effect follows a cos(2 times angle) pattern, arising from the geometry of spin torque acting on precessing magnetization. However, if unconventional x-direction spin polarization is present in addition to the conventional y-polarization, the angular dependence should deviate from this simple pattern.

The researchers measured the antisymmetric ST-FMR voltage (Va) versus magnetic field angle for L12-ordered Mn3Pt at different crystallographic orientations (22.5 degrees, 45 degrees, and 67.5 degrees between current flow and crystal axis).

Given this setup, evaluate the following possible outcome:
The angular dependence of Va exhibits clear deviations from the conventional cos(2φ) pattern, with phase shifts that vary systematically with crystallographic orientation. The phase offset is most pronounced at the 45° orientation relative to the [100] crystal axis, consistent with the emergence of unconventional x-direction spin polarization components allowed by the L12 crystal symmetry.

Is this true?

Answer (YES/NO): NO